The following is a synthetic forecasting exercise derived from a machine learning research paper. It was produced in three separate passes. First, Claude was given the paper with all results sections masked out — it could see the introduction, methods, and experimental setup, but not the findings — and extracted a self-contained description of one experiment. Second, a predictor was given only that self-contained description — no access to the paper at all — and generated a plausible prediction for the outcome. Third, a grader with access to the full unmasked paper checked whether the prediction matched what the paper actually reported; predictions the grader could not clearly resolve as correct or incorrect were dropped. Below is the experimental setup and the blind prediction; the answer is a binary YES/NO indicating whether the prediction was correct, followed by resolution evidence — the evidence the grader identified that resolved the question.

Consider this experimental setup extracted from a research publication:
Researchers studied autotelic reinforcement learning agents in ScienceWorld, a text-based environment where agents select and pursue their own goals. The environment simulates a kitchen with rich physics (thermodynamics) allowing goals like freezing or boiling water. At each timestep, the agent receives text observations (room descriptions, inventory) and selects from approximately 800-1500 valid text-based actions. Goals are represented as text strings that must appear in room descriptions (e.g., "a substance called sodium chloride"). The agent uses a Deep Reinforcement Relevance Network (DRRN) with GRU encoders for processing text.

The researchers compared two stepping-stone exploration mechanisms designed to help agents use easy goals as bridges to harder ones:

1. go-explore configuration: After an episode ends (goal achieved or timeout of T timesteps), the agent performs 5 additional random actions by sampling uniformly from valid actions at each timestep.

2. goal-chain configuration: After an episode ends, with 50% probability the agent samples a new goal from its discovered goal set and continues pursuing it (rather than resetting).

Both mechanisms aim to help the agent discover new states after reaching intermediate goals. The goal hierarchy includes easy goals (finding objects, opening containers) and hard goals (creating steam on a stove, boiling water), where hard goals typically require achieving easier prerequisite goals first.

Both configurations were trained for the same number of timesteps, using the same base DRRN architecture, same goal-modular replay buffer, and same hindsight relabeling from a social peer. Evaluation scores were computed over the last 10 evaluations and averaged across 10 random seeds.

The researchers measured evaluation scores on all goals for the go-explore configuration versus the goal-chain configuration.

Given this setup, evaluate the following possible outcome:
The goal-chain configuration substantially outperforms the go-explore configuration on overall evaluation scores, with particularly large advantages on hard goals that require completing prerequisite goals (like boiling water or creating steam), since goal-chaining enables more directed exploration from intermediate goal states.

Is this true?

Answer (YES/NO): NO